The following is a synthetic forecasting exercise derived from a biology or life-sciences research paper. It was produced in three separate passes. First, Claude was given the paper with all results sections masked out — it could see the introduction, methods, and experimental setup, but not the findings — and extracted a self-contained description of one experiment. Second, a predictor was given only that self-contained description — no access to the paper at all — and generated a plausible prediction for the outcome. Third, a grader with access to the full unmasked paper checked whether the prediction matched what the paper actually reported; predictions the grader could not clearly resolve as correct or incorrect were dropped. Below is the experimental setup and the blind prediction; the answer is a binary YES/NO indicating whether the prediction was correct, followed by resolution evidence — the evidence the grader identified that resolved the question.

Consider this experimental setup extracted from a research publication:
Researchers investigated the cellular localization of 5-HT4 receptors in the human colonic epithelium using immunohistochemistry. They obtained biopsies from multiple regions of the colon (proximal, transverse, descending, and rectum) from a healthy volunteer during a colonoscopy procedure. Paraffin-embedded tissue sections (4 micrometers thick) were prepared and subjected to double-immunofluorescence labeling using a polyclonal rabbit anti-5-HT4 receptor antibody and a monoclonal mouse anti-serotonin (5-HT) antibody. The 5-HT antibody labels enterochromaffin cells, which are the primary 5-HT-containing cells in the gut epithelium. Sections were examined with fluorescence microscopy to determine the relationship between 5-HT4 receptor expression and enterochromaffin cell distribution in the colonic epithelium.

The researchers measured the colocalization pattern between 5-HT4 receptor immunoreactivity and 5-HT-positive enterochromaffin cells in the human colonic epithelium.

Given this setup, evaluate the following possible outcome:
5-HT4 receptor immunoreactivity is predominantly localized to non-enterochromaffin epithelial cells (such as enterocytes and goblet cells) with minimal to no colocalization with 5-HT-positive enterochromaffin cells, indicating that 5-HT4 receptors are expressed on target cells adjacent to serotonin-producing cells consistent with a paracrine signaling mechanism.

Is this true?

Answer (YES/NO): NO